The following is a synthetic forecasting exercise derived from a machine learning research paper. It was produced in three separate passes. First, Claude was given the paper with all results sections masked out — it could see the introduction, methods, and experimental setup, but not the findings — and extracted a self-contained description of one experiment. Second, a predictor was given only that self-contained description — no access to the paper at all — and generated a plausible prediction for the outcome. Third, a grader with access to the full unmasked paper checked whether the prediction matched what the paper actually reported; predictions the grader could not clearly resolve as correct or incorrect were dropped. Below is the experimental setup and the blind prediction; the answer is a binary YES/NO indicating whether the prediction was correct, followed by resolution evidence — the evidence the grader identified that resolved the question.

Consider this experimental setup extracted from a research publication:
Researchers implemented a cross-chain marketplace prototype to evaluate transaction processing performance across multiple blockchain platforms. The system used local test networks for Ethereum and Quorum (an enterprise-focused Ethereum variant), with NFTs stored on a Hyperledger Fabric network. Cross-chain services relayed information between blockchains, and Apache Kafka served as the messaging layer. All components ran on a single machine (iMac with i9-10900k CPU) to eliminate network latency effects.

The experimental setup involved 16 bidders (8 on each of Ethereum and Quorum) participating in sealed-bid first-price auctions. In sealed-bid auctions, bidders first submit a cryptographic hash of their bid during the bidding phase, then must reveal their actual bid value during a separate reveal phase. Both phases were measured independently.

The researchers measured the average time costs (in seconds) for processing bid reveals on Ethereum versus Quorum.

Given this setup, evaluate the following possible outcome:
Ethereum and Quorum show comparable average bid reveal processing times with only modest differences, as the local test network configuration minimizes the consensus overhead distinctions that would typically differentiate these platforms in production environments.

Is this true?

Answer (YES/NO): NO